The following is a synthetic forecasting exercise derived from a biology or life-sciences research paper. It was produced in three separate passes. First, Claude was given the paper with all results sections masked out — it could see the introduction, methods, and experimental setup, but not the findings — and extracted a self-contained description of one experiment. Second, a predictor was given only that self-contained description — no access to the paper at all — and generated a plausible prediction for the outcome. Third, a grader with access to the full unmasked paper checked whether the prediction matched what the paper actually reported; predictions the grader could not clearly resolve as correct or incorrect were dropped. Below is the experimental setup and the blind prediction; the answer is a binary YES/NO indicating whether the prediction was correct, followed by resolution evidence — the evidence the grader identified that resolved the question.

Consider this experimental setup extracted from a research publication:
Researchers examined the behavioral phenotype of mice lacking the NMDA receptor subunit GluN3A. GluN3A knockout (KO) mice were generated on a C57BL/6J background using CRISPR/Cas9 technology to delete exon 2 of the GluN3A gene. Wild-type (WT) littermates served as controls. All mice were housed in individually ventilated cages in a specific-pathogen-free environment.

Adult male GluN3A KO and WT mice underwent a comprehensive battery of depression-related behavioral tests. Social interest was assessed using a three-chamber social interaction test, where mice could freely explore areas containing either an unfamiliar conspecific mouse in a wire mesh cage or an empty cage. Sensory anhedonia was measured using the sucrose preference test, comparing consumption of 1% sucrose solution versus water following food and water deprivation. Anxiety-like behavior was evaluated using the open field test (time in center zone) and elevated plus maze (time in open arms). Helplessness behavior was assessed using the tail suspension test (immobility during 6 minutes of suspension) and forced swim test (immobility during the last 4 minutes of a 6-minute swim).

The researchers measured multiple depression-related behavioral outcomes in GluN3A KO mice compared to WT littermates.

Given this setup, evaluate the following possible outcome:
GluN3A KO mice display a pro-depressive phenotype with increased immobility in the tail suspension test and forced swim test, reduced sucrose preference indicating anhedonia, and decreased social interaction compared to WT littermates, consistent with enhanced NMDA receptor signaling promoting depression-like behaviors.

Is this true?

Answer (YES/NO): NO